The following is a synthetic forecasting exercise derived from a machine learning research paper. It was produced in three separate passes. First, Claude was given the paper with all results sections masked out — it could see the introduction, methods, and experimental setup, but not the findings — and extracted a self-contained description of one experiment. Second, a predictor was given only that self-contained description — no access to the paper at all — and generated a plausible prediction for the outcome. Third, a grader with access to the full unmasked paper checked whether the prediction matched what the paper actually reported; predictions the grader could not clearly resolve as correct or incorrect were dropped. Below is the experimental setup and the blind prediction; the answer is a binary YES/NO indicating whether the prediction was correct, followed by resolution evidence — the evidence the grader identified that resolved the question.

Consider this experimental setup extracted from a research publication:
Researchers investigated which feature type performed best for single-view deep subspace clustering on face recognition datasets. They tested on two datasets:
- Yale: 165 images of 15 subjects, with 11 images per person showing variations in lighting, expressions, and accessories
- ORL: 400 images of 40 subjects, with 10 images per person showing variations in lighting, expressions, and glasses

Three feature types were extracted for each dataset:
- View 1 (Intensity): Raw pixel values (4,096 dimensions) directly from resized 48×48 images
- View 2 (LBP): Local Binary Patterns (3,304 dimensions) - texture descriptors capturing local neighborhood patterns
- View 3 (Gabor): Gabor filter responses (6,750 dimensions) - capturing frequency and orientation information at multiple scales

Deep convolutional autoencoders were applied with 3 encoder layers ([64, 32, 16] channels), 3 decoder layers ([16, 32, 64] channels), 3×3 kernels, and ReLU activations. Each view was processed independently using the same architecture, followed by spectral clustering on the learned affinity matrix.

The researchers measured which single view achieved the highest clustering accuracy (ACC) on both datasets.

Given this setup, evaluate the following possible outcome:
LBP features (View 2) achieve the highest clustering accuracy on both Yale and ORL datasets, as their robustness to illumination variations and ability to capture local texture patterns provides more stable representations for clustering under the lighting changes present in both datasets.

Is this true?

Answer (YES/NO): NO